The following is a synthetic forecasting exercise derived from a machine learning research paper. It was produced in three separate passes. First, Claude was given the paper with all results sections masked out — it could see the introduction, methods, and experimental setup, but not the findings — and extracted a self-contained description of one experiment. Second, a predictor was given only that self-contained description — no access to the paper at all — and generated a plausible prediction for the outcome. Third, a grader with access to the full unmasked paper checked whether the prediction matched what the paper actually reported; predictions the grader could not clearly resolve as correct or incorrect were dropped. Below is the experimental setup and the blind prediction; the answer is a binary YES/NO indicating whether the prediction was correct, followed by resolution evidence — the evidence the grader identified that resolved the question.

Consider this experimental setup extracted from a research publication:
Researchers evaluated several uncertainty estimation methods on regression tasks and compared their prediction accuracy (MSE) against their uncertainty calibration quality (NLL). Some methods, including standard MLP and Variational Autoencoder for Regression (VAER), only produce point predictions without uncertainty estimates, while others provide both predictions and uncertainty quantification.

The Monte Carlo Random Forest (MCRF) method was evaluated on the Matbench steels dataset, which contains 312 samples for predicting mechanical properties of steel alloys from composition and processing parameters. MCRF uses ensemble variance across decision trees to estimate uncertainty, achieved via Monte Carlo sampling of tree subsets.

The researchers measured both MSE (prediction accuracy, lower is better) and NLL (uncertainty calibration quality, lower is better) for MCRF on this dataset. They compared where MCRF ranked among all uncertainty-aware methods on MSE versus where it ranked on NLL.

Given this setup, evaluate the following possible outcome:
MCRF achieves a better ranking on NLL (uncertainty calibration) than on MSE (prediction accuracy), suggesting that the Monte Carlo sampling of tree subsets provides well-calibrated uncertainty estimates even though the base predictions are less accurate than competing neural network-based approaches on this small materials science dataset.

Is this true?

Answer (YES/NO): NO